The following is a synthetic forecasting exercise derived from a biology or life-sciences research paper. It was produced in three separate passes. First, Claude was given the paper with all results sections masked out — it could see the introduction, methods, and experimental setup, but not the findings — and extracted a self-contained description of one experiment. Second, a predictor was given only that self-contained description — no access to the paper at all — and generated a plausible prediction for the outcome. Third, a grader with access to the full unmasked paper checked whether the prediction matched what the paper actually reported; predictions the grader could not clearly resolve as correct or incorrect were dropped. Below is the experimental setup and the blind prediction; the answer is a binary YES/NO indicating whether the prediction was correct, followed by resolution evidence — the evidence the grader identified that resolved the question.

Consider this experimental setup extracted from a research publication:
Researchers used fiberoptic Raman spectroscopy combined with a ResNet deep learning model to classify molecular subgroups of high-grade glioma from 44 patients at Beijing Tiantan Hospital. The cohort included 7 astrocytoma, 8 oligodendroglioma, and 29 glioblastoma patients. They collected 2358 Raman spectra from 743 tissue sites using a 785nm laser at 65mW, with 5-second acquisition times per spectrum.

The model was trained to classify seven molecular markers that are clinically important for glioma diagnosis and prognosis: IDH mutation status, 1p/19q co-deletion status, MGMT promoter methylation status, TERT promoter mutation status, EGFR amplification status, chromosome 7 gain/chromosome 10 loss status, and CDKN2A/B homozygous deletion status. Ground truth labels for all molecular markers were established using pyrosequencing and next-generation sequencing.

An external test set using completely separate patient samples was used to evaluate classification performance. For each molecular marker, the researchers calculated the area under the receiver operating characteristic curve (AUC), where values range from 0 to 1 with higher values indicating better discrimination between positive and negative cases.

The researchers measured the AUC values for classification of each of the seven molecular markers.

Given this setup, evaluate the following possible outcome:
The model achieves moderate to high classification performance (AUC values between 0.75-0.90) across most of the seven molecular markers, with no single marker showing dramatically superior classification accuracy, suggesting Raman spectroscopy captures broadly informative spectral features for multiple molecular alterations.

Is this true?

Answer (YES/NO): NO